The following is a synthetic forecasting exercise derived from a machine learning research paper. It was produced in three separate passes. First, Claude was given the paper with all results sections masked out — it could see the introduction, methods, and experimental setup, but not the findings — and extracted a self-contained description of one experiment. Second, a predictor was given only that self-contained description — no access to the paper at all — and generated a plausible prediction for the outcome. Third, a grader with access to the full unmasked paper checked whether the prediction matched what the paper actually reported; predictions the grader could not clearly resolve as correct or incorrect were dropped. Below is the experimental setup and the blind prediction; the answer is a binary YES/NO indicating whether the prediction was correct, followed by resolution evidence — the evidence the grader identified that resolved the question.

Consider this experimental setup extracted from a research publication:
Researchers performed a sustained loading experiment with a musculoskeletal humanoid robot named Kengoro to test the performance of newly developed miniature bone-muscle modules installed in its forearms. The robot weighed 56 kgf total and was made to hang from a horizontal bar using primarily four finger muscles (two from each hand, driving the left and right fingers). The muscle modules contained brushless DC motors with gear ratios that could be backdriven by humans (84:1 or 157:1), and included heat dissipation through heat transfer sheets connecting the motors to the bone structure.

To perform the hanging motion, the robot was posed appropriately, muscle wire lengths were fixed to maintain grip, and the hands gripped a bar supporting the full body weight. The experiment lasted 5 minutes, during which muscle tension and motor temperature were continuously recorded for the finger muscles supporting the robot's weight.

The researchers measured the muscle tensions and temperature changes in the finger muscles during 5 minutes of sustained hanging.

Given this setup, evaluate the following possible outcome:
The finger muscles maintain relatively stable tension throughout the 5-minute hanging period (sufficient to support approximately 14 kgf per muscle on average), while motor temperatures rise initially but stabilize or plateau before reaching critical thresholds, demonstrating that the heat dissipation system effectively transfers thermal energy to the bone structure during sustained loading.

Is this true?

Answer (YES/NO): NO